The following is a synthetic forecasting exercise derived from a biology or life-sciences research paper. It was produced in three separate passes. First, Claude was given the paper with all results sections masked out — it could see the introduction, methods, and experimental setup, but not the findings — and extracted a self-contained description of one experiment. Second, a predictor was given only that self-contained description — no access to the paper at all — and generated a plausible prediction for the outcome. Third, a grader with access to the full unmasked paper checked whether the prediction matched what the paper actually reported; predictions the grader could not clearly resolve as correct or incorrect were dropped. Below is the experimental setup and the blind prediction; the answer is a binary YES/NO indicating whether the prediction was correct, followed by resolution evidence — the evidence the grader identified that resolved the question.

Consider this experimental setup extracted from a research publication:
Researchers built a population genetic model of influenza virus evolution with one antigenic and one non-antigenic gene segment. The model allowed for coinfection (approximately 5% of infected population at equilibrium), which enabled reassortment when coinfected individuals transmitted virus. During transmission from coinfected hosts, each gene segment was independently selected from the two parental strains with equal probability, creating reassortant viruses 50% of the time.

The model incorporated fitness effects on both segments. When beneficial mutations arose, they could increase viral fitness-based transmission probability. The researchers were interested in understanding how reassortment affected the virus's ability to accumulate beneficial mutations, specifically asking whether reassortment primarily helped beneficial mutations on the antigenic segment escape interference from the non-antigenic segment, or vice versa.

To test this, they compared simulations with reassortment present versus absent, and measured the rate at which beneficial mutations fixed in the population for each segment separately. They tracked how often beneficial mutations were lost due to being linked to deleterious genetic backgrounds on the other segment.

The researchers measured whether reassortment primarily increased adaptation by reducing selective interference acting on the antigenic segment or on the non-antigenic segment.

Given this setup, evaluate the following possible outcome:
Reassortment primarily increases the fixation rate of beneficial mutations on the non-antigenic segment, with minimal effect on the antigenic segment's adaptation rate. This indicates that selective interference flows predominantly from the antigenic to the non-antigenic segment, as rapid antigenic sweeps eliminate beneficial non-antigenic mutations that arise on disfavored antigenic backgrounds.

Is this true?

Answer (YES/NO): YES